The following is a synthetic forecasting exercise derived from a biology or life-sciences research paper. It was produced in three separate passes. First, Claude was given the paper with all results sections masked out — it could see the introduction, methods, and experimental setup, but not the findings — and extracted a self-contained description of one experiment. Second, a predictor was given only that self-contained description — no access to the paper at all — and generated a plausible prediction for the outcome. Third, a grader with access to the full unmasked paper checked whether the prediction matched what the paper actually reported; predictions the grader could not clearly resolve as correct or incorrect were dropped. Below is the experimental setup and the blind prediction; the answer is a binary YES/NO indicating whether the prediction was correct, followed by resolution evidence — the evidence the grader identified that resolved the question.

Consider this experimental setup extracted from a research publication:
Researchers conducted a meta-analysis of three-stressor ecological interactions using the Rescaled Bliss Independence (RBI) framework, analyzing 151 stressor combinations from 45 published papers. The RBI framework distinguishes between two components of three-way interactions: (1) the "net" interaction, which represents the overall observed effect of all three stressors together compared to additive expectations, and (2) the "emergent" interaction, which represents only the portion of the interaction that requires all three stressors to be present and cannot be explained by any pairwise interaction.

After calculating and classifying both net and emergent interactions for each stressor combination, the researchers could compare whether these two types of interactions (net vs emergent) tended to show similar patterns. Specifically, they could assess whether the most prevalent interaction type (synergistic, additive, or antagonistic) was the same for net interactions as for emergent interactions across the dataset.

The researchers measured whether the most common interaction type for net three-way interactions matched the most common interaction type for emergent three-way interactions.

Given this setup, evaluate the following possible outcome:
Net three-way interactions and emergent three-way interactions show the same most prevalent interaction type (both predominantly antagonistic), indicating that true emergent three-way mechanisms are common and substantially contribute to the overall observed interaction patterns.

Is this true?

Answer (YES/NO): NO